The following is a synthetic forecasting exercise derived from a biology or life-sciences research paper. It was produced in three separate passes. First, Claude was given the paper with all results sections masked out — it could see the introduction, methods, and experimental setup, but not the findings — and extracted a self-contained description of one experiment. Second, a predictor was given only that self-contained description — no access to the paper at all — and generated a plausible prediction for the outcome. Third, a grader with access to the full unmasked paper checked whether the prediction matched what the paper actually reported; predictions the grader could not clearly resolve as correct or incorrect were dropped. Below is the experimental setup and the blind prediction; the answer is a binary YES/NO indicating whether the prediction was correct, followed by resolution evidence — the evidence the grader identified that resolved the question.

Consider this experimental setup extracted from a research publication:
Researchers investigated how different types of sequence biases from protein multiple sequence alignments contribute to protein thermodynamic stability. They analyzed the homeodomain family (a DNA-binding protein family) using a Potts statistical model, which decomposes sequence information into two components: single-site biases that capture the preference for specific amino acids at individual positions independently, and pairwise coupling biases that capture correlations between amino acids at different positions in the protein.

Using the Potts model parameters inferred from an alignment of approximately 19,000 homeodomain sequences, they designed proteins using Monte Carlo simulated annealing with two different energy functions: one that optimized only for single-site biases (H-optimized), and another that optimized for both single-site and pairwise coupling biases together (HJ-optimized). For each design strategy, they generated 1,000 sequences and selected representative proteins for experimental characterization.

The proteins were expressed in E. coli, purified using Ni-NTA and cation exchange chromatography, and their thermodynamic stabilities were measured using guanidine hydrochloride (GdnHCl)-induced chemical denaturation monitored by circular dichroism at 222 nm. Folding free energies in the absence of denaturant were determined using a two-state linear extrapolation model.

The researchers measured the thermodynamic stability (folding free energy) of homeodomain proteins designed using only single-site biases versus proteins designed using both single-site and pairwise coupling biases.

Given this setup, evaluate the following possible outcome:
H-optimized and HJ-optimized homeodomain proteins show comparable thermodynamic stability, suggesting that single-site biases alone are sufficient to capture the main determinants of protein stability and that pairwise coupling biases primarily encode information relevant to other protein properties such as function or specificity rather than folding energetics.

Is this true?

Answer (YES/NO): NO